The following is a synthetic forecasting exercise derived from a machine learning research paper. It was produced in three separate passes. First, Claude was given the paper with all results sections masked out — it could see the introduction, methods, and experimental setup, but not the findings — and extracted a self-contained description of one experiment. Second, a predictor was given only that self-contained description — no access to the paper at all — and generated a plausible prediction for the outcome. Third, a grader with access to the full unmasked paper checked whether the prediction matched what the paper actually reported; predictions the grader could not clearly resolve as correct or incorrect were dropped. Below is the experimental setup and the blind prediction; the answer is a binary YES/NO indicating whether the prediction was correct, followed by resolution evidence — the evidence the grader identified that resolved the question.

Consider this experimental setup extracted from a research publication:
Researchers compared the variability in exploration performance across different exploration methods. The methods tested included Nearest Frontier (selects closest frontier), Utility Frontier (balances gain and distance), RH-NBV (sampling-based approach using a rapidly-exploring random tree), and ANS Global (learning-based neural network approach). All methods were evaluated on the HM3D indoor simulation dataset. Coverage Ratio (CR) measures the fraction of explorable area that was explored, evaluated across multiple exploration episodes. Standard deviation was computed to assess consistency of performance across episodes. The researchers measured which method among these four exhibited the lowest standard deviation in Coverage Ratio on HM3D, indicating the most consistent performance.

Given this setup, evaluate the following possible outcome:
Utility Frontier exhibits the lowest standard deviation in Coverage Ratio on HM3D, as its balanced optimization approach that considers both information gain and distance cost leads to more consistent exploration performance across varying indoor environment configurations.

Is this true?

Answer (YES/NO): NO